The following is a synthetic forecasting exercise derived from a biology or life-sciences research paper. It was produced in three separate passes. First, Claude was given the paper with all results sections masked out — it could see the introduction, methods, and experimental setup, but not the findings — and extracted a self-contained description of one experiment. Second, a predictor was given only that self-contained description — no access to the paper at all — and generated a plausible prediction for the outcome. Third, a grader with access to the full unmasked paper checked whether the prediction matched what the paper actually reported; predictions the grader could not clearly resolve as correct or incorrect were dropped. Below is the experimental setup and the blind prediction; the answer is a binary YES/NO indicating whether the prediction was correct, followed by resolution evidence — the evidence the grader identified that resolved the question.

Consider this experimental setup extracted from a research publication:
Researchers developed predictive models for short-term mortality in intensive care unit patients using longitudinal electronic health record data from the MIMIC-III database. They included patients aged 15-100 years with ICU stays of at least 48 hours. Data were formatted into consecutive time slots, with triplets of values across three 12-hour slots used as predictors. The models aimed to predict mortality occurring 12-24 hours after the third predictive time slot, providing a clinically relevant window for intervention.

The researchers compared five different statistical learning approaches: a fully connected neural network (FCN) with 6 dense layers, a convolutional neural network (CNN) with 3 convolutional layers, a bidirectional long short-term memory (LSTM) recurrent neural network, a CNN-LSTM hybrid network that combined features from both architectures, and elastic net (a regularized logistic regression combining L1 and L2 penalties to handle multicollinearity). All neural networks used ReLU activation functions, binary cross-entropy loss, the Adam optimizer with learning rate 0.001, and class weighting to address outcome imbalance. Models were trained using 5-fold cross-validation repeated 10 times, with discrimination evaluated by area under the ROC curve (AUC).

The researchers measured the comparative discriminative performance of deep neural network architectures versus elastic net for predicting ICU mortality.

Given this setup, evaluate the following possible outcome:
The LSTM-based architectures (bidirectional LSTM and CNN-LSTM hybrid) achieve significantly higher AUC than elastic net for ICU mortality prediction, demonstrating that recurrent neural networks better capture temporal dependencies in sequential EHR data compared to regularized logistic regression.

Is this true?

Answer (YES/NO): NO